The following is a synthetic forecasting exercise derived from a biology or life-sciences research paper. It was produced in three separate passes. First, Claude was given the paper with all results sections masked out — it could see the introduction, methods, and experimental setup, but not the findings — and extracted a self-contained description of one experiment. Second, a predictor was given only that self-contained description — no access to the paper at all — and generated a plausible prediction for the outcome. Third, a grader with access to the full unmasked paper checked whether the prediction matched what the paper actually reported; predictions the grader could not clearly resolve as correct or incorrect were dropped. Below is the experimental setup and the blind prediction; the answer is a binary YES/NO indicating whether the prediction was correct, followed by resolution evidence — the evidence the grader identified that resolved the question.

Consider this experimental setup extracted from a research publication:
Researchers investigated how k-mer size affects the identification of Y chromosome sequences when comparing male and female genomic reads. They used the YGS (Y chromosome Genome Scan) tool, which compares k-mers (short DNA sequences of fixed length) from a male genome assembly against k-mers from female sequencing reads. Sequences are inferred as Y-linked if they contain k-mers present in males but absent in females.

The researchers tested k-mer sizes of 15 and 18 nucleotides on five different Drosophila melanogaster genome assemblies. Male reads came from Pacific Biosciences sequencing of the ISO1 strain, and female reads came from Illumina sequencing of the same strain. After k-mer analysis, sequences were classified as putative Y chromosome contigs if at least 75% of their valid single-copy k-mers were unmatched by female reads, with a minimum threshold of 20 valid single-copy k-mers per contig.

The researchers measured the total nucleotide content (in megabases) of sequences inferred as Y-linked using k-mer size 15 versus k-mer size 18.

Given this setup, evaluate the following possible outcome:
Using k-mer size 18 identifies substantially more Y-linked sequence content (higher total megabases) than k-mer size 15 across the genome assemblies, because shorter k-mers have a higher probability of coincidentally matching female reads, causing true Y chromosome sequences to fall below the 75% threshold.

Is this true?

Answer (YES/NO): NO